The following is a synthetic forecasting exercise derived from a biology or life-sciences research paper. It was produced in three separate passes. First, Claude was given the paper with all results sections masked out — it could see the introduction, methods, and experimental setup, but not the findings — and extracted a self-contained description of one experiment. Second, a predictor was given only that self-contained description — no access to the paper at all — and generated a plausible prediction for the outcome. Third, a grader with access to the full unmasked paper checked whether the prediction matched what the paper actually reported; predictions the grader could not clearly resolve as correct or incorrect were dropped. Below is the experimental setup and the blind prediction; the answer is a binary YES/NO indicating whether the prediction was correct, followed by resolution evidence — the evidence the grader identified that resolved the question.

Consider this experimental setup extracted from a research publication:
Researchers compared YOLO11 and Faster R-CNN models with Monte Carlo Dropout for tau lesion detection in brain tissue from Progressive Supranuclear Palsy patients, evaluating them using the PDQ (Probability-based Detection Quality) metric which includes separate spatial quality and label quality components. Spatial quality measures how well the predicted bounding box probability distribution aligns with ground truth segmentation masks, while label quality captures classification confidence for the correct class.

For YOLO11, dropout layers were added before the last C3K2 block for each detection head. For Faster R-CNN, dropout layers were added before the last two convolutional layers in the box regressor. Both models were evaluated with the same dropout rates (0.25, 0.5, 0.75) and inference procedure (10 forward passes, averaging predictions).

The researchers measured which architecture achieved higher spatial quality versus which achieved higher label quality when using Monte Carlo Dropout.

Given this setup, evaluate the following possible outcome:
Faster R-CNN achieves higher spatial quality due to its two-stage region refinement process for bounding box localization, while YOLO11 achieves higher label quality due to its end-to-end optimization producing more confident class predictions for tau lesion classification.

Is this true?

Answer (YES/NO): NO